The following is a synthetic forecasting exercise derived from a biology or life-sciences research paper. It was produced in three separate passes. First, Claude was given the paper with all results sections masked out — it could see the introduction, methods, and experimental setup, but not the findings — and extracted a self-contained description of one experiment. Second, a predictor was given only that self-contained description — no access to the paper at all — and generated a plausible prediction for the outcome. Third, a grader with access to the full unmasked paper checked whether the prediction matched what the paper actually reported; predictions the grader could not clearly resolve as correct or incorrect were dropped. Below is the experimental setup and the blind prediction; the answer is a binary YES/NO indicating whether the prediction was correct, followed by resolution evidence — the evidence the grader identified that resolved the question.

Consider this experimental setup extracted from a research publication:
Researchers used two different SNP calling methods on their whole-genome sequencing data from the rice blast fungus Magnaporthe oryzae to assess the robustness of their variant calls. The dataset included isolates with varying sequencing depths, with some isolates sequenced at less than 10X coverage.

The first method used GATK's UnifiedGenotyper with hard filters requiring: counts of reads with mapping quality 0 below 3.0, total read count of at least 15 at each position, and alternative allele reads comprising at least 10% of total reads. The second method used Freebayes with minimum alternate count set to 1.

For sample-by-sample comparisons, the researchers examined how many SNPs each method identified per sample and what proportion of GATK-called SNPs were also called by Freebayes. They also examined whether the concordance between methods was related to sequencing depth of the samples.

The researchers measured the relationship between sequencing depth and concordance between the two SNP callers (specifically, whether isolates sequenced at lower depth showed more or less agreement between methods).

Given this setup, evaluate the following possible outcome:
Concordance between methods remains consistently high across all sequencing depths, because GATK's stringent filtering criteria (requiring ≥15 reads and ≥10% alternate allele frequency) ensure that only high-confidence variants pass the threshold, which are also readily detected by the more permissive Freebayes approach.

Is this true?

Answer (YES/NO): NO